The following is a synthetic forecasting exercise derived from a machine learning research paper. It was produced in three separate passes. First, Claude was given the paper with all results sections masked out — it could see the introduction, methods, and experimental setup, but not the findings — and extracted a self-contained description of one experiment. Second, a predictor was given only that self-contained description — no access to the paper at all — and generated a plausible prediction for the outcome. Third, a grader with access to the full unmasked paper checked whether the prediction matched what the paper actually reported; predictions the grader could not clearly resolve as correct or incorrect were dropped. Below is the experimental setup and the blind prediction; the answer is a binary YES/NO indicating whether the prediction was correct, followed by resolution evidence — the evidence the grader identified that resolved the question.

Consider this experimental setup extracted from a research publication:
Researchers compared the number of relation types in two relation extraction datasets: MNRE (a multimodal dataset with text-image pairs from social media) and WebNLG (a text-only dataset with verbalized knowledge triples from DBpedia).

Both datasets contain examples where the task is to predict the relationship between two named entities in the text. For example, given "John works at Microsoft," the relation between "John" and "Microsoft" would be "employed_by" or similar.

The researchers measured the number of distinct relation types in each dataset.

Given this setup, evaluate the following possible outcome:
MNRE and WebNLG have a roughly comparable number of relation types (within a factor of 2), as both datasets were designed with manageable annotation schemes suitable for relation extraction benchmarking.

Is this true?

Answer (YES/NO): NO